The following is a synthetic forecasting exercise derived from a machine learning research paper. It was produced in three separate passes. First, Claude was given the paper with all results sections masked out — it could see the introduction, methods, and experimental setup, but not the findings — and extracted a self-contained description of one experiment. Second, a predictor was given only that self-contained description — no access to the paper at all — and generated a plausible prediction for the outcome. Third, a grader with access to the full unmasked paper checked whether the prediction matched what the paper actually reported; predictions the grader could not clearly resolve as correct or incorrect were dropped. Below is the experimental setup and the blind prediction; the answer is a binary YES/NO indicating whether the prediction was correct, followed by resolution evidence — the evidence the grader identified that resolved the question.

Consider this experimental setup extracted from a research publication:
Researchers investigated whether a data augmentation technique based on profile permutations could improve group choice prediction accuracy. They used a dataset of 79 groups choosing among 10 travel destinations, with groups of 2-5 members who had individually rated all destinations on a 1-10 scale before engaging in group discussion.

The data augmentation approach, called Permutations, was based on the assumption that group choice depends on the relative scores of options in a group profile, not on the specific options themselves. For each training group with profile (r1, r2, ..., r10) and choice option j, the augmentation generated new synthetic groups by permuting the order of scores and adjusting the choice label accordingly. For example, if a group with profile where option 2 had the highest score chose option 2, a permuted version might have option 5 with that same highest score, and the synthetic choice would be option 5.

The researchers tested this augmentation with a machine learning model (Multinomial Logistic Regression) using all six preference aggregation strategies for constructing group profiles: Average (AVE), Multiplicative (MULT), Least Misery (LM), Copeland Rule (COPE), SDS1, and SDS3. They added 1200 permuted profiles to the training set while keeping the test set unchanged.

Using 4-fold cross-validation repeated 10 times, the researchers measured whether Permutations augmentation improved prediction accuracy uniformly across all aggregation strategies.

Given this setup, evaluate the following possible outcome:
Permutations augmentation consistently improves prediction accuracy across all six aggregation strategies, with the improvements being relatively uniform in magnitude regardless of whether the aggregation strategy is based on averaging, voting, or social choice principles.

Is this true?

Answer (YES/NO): NO